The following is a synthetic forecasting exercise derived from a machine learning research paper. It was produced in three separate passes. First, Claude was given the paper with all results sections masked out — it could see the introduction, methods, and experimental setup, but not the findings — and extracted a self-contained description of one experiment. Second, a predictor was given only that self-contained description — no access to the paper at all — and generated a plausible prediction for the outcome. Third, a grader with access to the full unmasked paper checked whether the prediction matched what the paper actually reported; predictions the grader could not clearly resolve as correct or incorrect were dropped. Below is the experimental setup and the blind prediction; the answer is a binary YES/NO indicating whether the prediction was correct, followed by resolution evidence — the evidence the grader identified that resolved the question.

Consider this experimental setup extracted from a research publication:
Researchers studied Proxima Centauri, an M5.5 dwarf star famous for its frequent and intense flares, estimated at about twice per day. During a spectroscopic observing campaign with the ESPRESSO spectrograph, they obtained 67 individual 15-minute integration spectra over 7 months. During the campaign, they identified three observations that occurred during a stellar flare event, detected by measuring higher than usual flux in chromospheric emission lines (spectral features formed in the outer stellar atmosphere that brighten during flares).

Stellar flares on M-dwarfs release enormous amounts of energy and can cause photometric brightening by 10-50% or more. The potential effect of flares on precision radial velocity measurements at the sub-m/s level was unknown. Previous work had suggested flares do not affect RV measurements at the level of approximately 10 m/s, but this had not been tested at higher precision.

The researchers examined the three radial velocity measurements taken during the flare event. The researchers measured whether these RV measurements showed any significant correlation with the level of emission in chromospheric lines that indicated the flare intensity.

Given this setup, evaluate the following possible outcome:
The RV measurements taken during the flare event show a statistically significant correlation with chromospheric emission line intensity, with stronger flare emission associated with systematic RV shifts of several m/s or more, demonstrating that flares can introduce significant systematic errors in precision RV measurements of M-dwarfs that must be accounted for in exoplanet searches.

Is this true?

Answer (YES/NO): NO